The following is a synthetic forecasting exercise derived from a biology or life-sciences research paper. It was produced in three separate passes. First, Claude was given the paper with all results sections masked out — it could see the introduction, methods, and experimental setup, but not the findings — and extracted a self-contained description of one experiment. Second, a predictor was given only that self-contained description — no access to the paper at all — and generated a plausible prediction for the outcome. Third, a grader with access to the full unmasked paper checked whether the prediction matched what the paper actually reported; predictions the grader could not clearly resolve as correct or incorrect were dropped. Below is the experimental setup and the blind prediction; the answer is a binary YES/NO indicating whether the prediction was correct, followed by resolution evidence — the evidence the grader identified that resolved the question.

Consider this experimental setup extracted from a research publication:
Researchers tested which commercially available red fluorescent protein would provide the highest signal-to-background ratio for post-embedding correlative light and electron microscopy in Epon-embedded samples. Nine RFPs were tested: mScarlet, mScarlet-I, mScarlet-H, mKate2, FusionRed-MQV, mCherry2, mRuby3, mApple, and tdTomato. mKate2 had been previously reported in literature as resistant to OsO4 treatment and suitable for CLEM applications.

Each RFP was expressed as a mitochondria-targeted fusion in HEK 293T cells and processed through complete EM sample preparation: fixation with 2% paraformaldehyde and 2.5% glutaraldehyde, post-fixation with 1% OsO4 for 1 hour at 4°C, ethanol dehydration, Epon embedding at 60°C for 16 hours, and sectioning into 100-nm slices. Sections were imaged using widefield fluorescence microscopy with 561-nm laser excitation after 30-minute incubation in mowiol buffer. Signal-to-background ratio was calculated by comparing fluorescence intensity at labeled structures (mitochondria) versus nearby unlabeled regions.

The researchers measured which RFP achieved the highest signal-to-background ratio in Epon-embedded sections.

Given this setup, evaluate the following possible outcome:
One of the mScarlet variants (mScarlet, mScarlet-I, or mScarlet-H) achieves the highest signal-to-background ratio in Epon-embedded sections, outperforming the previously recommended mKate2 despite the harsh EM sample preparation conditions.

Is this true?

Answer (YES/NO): YES